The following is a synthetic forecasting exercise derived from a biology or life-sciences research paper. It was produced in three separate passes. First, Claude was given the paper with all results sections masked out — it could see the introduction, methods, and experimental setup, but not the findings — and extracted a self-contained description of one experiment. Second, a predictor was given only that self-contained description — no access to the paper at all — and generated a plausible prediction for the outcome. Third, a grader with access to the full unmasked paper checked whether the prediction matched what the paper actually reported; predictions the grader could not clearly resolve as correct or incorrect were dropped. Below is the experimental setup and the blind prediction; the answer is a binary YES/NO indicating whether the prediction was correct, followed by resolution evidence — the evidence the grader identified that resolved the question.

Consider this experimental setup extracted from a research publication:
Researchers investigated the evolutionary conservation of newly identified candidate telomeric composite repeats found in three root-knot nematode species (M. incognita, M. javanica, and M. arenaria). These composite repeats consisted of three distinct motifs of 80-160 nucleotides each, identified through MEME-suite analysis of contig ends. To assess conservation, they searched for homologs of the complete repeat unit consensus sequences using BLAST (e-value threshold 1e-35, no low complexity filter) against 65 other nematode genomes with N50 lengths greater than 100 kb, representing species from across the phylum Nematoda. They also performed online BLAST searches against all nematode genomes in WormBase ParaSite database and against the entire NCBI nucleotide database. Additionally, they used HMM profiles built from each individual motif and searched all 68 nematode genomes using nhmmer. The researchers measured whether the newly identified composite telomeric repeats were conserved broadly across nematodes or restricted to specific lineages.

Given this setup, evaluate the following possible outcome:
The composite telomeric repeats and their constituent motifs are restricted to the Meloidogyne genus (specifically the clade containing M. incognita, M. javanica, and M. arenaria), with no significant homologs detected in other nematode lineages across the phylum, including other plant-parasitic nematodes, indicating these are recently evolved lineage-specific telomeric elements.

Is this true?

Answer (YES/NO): YES